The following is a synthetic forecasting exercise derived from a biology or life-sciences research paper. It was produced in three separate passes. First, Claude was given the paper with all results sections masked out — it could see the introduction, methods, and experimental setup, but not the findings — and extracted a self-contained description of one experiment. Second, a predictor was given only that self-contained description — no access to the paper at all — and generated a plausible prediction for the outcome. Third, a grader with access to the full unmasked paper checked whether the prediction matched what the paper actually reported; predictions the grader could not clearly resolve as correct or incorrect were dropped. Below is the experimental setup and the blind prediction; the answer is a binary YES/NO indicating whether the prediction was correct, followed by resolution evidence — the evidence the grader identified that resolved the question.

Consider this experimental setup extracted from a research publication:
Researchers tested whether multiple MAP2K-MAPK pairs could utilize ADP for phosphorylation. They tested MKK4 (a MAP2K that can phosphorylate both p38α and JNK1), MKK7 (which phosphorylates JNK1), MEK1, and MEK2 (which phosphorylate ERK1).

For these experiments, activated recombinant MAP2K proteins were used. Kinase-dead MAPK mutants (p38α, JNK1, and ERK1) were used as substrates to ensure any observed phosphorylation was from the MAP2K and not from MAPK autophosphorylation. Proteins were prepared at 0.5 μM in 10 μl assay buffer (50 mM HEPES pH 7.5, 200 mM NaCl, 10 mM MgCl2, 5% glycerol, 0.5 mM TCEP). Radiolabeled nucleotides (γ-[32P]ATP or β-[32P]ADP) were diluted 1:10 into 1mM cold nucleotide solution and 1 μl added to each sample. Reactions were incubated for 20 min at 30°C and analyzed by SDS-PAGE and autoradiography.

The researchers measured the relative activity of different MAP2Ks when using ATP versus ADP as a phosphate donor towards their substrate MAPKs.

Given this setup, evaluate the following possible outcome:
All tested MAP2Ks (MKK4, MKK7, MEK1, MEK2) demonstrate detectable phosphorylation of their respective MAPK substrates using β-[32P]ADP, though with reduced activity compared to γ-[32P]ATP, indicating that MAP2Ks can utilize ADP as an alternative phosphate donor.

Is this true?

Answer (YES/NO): NO